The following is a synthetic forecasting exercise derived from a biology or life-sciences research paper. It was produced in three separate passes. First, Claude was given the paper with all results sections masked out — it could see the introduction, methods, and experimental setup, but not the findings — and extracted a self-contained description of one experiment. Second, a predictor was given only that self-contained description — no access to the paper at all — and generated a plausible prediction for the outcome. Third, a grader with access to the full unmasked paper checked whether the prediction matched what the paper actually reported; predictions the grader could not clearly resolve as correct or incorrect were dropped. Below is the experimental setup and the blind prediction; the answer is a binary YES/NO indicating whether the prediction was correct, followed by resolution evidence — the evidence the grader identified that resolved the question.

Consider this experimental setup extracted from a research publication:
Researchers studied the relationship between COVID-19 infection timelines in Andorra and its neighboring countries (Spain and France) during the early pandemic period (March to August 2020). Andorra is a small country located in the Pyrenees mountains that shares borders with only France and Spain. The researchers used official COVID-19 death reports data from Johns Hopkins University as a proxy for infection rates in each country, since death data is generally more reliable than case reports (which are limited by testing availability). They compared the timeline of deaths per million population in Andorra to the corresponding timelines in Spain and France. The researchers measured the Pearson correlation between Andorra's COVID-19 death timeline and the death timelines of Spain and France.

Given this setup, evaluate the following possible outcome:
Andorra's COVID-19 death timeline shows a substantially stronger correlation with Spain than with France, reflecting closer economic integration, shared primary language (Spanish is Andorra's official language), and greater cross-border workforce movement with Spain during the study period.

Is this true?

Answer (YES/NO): NO